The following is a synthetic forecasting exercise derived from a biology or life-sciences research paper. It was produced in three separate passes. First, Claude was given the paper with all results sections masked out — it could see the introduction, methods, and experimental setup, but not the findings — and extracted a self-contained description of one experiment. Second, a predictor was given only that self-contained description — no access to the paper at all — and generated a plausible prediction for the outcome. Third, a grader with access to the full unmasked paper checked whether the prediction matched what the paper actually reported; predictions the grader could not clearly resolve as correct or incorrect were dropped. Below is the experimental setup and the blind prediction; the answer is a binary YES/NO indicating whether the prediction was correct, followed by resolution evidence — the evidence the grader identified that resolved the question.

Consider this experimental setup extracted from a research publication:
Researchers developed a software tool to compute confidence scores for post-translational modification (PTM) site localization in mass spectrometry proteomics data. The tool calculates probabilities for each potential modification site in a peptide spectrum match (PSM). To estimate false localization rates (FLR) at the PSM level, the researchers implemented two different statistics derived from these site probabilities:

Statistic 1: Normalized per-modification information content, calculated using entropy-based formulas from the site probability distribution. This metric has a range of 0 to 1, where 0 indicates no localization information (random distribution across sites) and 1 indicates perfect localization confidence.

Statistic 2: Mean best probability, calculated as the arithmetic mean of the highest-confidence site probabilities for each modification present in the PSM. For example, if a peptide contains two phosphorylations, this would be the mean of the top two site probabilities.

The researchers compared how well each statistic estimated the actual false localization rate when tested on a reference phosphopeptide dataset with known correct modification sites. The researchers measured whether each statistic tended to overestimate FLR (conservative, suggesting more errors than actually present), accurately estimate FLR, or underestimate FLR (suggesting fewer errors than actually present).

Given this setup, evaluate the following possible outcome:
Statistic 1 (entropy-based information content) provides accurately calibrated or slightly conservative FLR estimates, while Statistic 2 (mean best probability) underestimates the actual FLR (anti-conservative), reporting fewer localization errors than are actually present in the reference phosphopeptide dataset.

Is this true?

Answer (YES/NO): NO